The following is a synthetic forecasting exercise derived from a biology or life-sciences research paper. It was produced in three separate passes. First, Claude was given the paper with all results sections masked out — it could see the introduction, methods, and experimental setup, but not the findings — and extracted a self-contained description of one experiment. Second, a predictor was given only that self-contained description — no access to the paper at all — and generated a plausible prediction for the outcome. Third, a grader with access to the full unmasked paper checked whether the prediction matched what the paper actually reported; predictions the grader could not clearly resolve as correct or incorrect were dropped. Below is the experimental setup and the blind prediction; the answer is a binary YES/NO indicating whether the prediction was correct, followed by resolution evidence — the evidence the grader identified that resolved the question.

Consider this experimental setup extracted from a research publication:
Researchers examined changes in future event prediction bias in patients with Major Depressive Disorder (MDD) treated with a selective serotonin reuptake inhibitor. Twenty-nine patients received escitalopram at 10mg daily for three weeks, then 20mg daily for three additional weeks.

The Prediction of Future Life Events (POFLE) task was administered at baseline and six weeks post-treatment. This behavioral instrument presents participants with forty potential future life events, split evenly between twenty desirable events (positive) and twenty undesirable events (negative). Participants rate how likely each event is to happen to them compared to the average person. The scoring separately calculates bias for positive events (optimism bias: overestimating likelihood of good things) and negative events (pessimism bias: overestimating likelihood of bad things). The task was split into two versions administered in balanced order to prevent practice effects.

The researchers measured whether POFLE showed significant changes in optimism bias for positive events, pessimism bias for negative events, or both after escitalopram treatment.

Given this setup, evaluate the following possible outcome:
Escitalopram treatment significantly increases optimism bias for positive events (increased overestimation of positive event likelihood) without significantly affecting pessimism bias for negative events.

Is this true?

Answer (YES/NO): NO